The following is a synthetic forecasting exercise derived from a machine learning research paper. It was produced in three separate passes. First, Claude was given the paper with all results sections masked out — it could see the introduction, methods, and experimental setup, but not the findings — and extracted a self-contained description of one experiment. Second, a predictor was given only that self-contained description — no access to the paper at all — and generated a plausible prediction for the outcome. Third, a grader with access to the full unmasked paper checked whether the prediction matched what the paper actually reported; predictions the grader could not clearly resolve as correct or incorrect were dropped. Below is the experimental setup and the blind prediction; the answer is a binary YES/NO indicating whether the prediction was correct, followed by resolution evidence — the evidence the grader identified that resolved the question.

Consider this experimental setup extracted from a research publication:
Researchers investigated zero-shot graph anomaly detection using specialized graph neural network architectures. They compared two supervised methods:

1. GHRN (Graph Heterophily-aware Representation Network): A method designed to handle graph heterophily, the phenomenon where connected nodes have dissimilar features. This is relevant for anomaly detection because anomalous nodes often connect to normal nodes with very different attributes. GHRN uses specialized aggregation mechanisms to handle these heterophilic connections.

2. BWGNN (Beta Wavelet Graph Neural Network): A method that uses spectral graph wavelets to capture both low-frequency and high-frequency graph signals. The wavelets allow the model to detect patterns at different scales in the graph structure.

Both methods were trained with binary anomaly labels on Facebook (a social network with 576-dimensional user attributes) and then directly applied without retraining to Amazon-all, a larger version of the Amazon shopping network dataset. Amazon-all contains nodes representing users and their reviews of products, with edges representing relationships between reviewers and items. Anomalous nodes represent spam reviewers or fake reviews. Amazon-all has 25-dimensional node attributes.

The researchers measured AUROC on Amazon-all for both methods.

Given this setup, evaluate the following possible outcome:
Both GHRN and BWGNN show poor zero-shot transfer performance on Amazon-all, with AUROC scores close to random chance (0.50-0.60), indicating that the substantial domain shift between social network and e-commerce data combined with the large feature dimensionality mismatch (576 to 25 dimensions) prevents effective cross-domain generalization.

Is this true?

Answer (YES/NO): NO